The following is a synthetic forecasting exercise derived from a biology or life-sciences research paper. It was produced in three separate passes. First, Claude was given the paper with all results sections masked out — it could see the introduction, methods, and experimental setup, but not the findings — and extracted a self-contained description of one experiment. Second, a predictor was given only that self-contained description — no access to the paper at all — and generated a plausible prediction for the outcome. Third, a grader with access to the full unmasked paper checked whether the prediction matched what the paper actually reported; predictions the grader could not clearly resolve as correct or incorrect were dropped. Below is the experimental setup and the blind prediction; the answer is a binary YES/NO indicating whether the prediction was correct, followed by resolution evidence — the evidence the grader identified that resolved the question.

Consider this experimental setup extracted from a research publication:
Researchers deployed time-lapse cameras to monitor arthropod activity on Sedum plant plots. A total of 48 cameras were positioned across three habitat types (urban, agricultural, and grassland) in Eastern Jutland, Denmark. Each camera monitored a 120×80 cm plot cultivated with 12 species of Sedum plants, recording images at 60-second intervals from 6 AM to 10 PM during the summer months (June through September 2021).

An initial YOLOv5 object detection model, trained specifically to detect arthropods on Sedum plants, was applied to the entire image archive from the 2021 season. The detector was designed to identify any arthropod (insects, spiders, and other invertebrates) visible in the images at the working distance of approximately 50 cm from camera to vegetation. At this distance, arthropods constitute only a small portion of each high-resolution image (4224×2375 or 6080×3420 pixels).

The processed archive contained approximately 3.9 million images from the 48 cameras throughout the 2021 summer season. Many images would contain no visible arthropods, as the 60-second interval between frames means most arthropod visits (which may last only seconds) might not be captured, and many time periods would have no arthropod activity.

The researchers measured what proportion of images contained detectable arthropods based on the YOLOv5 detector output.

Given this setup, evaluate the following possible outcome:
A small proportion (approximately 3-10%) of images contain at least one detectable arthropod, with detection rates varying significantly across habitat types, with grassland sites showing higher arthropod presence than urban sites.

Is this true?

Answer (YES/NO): NO